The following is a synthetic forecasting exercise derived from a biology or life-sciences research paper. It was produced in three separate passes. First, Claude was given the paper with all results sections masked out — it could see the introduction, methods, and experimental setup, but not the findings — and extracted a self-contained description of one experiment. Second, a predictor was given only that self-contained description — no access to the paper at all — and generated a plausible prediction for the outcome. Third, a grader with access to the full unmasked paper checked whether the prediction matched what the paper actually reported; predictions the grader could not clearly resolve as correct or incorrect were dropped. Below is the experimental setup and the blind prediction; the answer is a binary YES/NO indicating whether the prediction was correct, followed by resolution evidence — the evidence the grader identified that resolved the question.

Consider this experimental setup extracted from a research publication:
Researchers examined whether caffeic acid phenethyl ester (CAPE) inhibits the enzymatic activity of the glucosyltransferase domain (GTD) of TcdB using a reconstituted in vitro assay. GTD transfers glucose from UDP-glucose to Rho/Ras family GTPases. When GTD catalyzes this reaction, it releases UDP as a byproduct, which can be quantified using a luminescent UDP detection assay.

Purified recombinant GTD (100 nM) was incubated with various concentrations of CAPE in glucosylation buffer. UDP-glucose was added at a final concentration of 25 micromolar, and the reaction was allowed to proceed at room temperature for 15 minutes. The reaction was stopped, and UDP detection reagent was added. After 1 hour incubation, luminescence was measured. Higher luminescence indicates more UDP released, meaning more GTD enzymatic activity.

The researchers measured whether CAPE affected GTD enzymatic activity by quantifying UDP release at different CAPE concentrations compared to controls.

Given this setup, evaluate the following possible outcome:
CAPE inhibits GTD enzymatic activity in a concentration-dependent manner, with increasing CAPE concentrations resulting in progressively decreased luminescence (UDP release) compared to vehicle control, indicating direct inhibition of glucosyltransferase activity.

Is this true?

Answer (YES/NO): YES